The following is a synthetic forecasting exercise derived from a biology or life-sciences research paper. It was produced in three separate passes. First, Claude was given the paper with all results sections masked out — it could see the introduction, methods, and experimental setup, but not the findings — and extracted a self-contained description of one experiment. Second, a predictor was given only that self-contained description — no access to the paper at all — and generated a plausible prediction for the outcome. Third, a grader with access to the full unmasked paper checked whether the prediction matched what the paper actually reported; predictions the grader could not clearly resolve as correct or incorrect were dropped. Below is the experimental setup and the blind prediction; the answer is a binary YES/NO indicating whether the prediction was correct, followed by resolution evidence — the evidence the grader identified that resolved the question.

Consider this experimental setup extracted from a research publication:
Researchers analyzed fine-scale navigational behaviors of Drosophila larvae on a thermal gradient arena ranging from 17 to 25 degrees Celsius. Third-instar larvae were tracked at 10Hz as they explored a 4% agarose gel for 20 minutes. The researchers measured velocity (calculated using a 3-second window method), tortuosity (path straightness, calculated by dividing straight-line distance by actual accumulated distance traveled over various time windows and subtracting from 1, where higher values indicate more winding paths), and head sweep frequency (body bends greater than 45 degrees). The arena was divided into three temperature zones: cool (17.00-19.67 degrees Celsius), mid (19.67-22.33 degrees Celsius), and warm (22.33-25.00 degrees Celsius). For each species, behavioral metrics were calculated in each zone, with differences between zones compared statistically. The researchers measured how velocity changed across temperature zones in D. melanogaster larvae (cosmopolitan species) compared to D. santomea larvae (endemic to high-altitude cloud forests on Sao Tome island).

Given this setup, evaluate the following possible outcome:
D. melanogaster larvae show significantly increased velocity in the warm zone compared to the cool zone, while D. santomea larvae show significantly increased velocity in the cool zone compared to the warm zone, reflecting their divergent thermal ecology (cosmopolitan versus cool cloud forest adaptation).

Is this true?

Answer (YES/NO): NO